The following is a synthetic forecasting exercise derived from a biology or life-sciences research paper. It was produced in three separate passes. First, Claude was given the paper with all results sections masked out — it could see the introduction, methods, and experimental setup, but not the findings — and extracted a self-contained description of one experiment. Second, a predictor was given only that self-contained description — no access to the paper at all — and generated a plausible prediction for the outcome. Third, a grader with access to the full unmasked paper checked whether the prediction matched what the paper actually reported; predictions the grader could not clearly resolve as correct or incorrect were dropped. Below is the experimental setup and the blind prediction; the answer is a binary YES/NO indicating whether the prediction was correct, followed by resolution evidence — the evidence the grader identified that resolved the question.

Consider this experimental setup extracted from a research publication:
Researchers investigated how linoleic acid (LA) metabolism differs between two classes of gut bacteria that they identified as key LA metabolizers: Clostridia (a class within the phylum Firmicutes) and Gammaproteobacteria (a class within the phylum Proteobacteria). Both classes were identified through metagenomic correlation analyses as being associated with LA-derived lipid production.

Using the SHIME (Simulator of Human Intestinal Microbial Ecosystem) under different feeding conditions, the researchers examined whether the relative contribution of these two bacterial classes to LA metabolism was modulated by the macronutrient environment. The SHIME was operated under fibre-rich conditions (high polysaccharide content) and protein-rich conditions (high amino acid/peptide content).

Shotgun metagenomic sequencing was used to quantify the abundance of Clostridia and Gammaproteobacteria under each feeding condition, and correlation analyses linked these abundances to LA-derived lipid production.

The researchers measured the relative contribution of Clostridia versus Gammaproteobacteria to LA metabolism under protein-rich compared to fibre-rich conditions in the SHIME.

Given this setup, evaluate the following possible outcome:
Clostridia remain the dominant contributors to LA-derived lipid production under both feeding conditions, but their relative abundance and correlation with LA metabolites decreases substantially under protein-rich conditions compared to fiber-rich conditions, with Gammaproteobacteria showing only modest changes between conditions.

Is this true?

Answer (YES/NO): NO